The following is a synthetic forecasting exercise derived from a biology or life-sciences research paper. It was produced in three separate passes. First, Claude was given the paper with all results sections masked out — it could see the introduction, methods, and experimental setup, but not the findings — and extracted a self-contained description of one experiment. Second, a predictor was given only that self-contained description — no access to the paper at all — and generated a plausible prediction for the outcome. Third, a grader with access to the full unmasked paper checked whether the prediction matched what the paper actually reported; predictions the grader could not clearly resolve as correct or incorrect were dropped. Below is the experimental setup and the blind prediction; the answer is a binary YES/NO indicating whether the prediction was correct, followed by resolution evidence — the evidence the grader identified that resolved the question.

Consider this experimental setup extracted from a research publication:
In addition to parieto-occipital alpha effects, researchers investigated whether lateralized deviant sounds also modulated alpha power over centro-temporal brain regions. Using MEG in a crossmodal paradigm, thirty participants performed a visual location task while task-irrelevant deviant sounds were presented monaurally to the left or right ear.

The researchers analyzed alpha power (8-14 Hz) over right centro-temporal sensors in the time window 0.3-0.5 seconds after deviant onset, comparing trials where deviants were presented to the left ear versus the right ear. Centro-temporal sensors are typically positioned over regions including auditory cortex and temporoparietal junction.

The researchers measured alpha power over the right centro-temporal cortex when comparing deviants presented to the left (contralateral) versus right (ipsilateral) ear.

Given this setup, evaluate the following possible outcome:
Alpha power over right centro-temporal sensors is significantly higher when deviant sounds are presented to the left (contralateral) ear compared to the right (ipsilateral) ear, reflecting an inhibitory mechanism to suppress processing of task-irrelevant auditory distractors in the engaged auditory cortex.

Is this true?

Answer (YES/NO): NO